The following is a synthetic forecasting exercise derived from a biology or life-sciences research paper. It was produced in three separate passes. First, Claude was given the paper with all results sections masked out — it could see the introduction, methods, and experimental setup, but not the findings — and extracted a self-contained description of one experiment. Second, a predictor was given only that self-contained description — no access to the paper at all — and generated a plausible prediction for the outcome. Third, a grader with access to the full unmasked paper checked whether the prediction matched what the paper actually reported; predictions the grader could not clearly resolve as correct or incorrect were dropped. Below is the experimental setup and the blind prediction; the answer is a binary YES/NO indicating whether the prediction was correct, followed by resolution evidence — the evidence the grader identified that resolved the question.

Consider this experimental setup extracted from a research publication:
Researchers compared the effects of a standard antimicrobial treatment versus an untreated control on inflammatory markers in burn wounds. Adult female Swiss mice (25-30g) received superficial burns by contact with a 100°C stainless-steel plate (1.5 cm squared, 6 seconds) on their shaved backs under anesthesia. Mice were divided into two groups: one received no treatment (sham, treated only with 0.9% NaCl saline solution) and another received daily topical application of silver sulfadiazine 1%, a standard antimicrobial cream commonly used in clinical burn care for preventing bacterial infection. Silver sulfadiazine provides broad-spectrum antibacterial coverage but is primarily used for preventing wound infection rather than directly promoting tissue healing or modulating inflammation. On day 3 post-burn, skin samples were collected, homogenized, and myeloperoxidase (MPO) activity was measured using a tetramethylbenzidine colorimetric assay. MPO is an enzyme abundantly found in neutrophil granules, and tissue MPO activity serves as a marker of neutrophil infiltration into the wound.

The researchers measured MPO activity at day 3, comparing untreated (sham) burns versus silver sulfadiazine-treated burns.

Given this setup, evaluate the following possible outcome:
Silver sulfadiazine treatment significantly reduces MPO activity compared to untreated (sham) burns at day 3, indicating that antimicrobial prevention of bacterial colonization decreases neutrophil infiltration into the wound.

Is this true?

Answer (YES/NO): YES